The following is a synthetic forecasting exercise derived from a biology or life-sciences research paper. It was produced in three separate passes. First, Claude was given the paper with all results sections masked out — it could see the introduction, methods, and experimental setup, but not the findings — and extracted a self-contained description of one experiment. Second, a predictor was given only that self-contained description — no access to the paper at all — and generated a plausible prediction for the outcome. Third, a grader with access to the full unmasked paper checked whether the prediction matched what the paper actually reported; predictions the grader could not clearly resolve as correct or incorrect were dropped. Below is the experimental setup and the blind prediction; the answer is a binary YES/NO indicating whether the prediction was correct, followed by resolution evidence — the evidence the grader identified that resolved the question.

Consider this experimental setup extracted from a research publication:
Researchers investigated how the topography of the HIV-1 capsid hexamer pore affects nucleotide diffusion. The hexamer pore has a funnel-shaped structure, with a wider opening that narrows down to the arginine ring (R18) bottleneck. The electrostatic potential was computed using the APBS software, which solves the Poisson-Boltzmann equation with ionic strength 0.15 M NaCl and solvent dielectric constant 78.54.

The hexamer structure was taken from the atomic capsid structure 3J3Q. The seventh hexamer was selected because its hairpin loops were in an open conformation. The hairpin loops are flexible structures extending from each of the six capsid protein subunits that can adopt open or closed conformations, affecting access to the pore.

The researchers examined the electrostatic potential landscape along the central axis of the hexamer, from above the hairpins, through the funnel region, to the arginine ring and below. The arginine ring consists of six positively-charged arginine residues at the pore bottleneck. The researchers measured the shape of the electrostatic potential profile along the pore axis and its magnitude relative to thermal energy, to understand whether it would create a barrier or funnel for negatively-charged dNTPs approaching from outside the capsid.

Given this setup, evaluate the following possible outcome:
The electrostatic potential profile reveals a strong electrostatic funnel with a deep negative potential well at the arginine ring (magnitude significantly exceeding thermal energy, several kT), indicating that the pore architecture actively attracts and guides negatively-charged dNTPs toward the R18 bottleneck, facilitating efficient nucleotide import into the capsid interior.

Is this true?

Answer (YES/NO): YES